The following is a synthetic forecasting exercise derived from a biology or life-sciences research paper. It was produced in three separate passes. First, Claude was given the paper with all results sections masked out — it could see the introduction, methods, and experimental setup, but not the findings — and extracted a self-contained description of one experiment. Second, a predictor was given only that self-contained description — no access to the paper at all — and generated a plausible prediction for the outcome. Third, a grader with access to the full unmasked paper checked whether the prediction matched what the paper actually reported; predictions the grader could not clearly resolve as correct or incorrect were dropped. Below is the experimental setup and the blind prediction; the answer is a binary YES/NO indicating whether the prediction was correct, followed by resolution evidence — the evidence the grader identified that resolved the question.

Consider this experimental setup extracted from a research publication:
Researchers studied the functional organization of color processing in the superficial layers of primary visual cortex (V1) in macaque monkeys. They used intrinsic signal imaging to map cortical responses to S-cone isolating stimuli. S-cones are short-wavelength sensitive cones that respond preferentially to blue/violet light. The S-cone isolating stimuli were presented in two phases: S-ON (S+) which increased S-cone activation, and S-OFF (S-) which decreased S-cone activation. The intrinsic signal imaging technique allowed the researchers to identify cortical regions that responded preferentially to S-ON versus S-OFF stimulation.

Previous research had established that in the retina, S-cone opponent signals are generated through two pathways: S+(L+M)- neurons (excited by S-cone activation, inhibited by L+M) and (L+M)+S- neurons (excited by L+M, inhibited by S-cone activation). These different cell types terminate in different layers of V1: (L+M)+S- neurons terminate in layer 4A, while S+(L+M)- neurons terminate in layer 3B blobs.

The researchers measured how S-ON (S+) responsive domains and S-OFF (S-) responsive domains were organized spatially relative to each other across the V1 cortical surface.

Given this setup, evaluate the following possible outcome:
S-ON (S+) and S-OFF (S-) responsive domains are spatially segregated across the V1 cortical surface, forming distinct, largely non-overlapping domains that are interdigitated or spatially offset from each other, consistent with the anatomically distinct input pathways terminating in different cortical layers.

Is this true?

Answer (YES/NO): YES